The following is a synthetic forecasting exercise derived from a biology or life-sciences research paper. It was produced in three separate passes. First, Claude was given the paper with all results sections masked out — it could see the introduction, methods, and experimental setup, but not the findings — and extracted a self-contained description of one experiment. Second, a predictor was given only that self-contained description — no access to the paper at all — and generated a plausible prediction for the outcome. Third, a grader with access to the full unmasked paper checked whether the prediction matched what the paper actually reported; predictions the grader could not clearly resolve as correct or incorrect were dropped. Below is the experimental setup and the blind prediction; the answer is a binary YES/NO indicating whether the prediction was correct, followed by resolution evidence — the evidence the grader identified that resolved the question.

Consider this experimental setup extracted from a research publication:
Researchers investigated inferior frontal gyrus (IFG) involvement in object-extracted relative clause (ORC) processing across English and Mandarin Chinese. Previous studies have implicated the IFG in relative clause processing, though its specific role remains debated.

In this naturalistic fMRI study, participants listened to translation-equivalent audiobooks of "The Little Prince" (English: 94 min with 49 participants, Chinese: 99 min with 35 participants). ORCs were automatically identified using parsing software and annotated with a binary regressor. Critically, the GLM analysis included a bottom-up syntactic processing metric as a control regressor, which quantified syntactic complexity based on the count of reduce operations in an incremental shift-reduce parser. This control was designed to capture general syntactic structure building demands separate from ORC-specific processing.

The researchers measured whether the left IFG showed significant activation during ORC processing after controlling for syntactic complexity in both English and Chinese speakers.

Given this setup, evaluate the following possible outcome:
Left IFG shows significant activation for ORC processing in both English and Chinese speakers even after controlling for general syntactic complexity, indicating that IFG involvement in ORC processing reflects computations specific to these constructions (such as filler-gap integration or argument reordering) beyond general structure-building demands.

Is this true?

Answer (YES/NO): YES